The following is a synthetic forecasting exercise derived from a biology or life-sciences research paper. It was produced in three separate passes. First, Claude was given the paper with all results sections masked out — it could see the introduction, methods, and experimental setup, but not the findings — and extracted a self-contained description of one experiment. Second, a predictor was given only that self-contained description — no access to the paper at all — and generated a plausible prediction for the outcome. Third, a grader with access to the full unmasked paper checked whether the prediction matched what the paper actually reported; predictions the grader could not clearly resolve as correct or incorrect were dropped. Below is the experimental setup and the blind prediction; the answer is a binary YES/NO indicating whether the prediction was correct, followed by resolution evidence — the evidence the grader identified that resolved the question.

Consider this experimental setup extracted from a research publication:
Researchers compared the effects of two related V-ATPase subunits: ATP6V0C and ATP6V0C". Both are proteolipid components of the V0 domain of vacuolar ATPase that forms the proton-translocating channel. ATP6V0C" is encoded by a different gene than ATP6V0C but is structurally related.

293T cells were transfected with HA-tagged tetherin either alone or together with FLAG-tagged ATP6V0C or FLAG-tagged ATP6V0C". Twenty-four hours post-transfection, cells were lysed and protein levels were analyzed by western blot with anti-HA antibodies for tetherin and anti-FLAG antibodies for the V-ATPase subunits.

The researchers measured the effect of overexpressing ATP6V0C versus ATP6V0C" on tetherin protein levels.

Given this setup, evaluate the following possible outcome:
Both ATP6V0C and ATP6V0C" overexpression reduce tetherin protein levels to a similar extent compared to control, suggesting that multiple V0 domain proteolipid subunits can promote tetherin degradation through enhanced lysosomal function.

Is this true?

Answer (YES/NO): NO